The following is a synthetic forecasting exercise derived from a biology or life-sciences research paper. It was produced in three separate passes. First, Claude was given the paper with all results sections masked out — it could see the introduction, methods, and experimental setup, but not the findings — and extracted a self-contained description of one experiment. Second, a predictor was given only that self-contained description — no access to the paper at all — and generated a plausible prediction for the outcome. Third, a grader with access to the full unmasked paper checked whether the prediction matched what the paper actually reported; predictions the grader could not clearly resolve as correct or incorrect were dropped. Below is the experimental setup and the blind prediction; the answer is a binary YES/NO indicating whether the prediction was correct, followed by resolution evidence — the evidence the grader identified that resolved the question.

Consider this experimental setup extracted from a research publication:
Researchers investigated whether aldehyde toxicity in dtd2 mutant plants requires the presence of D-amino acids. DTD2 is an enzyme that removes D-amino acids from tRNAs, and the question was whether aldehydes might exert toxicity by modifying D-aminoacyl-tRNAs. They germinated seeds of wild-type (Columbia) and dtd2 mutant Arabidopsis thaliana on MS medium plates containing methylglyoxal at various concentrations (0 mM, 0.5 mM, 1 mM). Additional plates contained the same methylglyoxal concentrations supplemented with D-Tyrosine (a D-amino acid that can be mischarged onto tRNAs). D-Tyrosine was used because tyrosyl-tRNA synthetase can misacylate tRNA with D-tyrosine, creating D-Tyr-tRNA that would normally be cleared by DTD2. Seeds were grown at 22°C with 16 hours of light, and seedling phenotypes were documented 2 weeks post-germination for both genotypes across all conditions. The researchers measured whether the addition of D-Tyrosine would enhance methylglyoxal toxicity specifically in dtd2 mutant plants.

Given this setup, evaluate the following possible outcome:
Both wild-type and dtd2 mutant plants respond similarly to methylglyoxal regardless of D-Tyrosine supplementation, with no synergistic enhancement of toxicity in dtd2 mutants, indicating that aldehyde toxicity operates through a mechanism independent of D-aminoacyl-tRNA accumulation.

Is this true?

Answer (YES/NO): NO